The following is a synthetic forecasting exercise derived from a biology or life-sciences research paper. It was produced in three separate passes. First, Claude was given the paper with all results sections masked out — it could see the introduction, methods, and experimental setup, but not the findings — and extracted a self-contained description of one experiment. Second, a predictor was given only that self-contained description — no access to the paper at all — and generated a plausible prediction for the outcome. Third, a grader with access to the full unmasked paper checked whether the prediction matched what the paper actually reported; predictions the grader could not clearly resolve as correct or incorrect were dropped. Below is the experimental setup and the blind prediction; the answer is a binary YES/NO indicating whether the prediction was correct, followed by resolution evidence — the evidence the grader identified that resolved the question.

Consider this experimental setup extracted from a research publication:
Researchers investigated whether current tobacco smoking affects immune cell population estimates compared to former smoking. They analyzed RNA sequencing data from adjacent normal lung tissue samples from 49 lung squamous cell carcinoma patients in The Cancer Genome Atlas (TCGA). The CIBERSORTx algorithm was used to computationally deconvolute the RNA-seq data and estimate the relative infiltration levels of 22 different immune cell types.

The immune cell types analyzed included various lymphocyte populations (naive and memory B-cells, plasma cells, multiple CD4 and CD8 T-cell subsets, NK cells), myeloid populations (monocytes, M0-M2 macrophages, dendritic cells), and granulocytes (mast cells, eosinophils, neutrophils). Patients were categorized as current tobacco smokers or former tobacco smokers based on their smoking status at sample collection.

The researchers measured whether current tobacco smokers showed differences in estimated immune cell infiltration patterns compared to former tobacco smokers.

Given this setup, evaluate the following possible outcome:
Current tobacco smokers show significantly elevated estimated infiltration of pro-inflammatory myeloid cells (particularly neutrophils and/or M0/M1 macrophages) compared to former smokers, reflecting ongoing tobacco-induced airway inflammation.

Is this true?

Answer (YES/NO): NO